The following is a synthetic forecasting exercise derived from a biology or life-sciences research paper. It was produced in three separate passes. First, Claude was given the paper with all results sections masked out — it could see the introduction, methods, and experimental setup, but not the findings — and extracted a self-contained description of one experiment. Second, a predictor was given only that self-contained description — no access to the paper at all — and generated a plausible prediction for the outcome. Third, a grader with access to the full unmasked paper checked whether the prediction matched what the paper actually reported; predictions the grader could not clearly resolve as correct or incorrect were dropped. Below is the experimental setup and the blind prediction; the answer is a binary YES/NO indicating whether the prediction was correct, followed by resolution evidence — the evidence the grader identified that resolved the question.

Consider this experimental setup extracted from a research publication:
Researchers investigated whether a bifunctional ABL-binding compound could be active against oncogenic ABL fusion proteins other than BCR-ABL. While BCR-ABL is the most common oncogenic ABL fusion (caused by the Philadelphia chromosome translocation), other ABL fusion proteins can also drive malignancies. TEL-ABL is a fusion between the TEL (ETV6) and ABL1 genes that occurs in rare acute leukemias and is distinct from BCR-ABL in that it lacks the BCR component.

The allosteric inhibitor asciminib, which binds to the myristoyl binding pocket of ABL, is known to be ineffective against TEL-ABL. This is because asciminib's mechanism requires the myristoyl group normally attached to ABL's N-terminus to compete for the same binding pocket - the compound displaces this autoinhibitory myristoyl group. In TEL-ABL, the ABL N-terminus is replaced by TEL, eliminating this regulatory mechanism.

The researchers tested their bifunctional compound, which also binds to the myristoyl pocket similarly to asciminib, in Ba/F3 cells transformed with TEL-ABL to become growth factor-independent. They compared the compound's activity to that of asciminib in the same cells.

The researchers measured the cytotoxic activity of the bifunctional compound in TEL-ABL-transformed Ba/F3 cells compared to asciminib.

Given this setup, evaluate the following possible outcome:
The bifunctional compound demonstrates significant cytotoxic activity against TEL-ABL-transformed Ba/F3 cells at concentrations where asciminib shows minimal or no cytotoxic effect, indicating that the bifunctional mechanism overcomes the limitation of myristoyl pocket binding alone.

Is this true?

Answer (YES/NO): YES